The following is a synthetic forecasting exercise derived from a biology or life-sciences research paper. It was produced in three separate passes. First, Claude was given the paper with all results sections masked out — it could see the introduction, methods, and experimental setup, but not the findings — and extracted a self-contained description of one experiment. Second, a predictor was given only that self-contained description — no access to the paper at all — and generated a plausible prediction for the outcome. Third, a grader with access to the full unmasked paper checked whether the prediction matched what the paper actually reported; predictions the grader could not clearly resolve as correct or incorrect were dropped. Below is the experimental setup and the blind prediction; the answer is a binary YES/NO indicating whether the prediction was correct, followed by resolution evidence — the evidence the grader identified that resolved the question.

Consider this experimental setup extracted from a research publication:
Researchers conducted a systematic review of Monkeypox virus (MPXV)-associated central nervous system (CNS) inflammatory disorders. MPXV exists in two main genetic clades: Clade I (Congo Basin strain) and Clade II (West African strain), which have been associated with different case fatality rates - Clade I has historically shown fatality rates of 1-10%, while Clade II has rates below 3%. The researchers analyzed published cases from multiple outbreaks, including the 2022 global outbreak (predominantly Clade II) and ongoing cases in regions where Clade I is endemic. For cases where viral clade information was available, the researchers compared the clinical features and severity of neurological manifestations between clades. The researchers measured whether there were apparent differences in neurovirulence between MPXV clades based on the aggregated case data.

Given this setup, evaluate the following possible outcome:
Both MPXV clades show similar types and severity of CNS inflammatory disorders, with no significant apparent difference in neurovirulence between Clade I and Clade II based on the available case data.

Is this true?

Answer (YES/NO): NO